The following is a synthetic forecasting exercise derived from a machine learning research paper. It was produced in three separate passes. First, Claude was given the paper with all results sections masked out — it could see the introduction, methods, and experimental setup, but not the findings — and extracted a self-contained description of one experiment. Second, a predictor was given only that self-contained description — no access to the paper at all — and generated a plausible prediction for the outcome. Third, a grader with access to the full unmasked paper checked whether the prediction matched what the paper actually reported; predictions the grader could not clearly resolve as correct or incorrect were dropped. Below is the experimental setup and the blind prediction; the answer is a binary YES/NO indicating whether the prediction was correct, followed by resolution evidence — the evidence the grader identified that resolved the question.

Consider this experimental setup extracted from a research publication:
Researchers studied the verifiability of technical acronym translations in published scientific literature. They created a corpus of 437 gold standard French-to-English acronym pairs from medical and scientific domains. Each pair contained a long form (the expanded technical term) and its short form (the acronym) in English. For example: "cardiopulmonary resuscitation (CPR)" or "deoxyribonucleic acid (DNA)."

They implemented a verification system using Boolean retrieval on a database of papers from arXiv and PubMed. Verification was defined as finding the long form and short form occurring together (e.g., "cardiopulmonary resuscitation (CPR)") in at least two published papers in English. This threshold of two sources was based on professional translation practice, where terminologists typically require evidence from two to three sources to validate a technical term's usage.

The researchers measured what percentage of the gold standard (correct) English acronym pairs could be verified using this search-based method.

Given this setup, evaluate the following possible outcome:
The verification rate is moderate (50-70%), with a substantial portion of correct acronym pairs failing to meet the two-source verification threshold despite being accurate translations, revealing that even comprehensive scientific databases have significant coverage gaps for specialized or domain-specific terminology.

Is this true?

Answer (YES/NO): NO